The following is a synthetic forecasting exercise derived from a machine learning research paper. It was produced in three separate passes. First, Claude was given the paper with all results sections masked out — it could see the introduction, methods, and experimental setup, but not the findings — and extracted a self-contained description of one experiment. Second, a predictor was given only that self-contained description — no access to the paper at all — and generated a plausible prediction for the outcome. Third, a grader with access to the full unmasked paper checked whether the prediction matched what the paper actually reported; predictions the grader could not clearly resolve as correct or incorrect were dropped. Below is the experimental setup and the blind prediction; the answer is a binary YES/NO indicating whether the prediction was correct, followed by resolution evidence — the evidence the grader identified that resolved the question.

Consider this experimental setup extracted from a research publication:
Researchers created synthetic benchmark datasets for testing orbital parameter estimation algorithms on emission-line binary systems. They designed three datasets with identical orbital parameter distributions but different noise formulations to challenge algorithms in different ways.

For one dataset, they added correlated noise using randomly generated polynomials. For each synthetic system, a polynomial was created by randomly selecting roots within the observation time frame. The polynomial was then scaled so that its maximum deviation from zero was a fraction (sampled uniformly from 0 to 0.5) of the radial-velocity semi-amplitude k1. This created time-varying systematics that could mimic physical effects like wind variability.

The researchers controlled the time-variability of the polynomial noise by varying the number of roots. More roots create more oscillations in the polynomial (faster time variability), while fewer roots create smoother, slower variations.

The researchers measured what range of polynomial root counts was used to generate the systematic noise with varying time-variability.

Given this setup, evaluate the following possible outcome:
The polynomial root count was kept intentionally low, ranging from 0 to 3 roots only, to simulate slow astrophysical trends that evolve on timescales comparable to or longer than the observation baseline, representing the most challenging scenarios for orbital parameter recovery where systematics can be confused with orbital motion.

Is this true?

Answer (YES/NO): NO